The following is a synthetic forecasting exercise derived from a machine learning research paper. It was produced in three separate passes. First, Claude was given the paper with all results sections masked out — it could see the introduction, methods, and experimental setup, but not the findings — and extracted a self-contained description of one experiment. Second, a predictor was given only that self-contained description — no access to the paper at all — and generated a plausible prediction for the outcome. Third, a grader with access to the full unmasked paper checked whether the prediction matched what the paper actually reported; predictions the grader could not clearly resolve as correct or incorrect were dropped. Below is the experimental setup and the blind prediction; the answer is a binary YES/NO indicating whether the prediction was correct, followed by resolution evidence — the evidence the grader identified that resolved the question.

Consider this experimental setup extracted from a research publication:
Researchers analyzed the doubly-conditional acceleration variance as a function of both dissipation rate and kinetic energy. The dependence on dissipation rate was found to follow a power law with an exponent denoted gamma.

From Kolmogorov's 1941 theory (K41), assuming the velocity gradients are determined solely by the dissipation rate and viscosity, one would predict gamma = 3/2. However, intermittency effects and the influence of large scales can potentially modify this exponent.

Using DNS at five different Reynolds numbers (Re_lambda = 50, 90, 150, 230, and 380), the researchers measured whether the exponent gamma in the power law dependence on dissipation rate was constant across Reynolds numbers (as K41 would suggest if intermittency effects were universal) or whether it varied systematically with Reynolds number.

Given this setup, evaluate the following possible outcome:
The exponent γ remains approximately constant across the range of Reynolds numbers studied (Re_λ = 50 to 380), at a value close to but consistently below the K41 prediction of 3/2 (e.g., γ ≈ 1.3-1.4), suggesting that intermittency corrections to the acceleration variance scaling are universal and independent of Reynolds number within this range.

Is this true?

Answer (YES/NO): NO